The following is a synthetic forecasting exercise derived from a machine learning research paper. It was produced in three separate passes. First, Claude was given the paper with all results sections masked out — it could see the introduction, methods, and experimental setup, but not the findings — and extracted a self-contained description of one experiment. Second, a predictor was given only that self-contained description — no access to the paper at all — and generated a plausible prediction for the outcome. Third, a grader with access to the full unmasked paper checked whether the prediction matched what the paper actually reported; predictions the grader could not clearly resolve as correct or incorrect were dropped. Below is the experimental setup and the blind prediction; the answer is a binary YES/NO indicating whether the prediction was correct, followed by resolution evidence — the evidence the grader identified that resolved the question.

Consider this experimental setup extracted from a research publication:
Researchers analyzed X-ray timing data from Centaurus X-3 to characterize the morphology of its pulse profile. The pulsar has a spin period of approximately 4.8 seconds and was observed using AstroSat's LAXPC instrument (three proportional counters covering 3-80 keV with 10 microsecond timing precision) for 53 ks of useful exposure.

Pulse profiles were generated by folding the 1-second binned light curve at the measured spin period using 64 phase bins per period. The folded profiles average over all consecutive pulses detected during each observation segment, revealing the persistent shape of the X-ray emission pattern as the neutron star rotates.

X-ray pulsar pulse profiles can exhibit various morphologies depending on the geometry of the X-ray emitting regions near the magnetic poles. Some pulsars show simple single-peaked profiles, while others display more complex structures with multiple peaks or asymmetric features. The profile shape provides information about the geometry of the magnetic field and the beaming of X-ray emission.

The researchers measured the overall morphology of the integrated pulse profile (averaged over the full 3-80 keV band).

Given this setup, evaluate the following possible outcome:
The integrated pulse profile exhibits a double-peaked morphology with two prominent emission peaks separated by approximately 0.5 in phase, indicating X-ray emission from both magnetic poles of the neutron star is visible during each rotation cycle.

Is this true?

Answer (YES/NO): NO